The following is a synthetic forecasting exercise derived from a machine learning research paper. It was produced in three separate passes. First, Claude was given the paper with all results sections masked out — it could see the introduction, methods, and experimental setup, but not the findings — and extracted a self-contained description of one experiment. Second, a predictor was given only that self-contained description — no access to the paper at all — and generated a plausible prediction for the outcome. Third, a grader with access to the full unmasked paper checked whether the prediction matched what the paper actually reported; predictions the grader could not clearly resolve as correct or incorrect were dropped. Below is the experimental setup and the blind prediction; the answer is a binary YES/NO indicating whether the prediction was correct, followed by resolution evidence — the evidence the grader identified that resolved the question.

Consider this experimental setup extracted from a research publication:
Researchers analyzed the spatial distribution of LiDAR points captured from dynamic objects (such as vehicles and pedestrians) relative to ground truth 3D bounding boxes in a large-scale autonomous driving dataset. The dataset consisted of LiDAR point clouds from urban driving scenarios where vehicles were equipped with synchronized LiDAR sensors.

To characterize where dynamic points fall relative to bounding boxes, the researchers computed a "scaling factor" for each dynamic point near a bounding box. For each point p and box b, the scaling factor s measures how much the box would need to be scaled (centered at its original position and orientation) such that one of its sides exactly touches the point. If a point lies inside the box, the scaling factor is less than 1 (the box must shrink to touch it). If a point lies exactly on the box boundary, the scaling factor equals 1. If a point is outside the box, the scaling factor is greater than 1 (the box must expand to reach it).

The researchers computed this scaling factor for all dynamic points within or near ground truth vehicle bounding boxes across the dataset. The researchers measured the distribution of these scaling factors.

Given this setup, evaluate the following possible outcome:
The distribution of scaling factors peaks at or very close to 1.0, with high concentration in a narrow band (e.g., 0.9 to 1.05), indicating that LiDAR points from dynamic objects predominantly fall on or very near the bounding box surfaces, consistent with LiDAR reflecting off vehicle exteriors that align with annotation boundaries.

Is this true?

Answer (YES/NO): NO